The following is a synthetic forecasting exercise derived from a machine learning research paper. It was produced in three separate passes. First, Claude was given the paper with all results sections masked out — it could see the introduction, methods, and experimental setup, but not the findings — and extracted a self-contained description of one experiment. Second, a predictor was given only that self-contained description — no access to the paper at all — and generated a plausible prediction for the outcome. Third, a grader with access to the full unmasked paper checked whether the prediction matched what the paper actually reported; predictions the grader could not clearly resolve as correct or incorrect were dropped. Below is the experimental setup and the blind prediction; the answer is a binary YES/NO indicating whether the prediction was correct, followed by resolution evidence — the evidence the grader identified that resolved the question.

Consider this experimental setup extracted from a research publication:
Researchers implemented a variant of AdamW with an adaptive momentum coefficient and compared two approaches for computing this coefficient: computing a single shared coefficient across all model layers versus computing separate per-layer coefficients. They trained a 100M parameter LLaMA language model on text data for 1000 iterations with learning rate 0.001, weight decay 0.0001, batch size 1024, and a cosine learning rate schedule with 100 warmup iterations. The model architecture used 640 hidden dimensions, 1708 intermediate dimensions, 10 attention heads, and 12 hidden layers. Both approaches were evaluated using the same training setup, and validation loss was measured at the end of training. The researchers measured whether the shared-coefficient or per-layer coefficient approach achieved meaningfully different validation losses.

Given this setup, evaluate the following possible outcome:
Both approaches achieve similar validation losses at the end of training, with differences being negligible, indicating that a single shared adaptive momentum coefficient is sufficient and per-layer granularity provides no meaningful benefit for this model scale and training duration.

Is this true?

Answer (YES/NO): YES